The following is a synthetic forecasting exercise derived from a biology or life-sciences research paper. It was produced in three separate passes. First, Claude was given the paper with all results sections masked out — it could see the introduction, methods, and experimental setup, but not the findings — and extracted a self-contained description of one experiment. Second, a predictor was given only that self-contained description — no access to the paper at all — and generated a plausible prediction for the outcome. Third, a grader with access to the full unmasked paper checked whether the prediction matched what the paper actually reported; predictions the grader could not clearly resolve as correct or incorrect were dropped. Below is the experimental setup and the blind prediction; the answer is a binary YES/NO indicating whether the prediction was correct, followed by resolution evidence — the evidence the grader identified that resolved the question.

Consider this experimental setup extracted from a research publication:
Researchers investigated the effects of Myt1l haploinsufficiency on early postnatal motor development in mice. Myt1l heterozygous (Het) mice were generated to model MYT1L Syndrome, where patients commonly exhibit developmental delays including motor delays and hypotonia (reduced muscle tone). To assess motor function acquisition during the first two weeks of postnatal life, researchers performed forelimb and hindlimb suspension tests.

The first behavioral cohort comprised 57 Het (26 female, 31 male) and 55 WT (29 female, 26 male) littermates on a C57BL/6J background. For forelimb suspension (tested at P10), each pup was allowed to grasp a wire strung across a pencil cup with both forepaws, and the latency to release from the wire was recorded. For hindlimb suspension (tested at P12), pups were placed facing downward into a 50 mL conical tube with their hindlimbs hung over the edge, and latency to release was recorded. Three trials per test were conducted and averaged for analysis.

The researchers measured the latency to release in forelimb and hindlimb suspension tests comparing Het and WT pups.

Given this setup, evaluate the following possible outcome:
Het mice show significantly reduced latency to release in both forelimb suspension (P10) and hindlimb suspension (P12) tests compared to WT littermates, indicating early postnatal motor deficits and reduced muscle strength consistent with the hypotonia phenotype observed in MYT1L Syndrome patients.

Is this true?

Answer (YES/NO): YES